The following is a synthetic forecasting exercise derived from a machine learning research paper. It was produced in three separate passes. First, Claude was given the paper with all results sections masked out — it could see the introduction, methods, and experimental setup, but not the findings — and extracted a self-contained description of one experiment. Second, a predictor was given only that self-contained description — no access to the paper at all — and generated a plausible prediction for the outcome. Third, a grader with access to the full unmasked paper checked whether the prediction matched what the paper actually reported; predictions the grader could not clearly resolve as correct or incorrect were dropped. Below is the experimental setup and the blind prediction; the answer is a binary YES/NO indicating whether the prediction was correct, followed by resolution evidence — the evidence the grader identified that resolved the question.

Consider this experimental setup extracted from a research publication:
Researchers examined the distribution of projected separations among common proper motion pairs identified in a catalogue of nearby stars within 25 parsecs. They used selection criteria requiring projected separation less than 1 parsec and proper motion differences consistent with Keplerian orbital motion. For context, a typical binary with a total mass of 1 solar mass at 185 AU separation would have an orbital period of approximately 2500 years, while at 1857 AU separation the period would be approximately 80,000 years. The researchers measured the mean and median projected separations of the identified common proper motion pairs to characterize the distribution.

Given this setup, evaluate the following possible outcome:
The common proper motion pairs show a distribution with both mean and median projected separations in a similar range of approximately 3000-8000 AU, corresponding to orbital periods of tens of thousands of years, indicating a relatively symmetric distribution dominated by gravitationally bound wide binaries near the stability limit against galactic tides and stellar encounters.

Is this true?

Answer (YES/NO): NO